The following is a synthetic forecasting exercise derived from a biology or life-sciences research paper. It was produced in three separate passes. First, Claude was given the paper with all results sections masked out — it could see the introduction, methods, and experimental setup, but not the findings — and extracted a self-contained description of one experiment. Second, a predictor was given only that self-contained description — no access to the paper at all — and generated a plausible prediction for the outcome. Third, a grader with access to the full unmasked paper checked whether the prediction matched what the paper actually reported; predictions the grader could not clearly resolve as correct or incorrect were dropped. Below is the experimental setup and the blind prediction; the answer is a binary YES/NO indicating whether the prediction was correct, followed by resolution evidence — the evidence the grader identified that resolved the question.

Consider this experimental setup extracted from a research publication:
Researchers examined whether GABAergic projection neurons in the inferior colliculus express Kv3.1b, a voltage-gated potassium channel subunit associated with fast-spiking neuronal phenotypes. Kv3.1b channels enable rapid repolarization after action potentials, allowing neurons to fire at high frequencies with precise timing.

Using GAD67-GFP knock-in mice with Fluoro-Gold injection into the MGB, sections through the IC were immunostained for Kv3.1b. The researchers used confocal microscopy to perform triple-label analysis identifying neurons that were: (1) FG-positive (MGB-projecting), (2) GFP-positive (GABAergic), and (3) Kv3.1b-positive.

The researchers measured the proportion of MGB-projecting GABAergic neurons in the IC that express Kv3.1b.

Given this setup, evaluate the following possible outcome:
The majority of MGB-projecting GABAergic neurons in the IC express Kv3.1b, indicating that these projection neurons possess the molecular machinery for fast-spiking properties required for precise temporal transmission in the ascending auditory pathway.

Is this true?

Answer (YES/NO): YES